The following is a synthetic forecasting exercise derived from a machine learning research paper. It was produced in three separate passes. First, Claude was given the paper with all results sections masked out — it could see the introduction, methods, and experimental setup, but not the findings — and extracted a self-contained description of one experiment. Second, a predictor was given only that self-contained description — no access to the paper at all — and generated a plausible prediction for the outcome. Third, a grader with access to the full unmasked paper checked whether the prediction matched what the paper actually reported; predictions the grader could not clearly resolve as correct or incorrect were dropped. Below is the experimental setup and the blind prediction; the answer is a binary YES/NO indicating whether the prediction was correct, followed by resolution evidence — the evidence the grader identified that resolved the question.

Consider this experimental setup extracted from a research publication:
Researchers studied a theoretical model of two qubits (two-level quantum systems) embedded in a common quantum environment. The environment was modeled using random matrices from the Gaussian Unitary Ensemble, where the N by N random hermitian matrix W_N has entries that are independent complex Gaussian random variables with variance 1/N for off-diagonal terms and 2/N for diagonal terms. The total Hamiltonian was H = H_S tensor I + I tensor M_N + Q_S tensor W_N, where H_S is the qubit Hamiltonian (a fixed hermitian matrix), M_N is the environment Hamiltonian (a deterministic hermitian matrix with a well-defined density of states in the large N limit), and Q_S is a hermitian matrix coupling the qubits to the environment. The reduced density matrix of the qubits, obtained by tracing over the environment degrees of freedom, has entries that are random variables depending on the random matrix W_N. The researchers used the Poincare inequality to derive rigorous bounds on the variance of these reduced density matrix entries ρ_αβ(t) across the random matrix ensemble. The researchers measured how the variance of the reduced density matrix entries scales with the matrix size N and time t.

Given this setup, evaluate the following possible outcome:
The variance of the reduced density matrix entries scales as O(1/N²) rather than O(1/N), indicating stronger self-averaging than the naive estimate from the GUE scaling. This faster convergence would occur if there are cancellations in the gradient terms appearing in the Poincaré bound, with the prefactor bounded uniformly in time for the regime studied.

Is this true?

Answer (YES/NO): NO